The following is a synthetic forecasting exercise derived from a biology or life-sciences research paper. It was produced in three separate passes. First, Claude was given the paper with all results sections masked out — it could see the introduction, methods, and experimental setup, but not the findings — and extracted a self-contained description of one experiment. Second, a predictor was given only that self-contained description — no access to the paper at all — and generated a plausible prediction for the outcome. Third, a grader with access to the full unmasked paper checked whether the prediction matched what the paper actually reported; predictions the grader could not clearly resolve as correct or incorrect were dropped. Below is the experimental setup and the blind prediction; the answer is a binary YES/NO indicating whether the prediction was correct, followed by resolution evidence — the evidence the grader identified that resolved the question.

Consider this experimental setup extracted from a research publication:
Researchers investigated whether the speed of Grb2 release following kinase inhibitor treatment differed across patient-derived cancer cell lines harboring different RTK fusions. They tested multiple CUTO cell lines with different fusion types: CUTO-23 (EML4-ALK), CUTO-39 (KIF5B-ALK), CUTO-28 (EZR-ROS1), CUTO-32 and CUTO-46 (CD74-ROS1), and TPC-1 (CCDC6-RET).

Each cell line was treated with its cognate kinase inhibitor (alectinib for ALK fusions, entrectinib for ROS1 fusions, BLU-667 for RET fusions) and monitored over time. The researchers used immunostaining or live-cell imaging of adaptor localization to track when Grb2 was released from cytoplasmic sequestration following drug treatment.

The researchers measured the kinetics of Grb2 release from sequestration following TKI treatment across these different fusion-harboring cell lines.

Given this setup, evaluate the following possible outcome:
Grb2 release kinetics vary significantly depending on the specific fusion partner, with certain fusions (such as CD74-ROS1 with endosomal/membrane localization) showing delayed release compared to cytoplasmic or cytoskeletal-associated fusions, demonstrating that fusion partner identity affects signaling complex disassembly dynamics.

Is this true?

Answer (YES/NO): NO